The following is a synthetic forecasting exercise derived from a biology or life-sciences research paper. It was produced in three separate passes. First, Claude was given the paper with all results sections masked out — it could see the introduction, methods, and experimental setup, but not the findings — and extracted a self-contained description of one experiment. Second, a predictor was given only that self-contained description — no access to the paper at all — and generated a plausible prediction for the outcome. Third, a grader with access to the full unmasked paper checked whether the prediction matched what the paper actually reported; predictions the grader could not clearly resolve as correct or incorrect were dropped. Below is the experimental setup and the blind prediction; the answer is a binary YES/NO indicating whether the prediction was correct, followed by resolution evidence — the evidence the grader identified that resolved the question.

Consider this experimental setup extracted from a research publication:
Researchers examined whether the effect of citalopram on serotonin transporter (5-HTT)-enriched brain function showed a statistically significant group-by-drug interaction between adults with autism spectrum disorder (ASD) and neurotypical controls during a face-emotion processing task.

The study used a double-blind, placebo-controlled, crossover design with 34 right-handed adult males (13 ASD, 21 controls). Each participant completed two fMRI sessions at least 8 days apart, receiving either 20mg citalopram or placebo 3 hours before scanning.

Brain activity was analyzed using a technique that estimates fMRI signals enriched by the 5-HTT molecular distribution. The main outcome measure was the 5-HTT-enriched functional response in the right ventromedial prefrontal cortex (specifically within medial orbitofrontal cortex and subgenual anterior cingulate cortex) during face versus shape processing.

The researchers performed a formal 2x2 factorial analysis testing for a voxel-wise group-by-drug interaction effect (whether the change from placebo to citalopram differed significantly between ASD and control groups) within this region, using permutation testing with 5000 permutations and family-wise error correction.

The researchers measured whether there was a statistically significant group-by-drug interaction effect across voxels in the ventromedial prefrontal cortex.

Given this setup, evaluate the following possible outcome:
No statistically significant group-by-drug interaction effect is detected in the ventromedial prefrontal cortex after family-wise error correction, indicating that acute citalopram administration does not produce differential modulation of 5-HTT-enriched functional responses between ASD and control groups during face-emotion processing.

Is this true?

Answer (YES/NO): YES